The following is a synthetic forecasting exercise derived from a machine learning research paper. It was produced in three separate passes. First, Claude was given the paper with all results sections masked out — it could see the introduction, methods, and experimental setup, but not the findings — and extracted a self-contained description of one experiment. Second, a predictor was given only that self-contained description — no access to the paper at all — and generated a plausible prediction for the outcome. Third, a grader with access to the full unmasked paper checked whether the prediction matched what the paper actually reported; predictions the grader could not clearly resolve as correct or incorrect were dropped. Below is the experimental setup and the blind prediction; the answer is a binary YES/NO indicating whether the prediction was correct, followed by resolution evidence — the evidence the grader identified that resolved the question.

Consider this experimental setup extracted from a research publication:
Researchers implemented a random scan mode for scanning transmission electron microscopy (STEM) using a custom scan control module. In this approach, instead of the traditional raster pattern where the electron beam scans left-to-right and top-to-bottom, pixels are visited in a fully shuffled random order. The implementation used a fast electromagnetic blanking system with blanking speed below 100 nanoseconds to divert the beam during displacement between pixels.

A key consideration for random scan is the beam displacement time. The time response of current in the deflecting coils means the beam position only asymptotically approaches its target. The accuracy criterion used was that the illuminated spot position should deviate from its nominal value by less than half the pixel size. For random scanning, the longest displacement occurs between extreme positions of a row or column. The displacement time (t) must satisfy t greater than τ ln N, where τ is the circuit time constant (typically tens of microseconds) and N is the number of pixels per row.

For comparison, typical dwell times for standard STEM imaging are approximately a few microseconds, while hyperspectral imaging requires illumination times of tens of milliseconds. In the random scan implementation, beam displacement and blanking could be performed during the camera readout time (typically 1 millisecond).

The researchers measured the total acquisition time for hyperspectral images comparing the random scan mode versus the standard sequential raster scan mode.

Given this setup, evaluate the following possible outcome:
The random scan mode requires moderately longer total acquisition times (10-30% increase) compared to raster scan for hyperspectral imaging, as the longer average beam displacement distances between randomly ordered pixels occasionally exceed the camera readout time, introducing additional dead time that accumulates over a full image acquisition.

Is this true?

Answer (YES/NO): NO